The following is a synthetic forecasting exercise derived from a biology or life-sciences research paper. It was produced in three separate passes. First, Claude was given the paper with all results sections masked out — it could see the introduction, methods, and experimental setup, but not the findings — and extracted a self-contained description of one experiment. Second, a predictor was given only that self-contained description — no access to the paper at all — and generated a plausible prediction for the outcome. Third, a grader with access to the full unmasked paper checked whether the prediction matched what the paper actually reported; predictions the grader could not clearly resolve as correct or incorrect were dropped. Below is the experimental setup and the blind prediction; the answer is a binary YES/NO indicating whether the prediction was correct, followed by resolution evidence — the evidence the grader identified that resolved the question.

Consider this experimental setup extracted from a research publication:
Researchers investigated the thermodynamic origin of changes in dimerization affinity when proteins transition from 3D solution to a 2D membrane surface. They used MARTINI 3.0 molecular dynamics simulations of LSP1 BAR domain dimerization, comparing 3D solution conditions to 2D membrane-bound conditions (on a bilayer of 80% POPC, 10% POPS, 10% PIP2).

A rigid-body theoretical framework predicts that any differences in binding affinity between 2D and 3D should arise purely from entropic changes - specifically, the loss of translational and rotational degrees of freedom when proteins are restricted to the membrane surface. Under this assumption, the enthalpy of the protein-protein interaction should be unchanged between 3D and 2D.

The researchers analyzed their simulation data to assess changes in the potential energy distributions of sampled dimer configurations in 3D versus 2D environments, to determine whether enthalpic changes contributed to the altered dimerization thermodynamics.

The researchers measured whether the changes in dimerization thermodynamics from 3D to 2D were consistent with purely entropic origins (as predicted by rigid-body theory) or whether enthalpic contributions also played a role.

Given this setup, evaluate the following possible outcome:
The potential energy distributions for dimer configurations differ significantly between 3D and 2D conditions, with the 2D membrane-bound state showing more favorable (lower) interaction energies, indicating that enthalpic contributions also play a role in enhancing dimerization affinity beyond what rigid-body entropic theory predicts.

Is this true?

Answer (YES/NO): YES